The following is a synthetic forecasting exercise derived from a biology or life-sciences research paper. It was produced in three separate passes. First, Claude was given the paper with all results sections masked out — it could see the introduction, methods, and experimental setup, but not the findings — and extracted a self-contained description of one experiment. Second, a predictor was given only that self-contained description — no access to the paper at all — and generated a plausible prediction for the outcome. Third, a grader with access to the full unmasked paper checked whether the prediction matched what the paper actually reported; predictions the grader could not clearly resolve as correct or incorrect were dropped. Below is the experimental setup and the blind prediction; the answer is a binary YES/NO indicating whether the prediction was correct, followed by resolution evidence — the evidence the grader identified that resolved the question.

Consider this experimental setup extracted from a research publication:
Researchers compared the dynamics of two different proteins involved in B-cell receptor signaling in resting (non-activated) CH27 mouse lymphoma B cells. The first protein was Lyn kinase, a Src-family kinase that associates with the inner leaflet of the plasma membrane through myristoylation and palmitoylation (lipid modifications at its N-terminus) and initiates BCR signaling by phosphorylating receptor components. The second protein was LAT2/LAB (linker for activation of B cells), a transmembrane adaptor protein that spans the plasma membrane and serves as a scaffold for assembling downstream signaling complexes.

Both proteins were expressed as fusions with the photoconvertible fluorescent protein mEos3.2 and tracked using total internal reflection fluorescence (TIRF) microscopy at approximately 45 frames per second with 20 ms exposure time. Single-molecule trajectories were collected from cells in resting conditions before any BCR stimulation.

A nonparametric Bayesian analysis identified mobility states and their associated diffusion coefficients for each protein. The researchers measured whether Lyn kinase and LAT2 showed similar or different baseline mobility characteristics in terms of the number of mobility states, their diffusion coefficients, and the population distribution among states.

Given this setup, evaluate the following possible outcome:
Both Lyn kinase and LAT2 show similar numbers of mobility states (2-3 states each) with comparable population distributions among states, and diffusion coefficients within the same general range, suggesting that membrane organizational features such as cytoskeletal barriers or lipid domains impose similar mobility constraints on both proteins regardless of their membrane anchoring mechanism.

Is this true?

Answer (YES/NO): NO